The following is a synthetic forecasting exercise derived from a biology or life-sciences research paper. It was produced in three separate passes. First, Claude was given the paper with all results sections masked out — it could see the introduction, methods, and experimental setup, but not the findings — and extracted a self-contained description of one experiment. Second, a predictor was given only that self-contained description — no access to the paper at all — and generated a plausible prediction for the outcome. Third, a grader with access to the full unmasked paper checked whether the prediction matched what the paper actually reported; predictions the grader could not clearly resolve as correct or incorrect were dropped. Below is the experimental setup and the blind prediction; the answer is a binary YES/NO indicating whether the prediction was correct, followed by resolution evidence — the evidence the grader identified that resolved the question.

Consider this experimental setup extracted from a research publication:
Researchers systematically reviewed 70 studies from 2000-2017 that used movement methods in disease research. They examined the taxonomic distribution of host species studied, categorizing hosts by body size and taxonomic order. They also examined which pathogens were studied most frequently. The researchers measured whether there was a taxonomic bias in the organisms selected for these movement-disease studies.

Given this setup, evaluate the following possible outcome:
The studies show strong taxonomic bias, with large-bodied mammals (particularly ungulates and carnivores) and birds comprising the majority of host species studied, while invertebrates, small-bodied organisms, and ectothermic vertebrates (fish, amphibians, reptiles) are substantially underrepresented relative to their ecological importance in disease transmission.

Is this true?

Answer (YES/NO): NO